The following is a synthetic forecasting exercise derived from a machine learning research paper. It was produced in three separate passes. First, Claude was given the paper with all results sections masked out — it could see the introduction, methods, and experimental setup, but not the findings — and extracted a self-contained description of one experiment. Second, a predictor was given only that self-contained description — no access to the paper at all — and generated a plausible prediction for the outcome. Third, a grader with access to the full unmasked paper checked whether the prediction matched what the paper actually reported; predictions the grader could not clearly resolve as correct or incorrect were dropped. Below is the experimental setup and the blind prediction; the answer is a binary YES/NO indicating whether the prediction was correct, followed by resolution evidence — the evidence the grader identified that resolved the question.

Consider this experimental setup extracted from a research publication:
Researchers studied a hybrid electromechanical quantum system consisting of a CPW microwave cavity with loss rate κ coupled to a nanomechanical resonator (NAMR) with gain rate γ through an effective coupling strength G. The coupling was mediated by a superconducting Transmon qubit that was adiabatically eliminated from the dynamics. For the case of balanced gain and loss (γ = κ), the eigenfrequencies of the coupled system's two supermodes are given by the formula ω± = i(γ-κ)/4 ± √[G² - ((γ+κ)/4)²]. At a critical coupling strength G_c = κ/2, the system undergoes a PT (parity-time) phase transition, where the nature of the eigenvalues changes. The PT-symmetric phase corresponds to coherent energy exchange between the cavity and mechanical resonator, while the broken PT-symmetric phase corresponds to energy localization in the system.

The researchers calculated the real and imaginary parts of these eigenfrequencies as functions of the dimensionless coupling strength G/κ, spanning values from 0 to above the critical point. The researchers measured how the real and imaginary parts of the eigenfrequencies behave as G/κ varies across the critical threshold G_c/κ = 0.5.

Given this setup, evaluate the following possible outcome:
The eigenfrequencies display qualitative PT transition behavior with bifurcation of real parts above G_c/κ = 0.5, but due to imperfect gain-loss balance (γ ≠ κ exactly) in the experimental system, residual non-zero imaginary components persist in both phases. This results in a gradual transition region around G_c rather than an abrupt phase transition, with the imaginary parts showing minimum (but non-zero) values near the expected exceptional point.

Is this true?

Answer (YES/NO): NO